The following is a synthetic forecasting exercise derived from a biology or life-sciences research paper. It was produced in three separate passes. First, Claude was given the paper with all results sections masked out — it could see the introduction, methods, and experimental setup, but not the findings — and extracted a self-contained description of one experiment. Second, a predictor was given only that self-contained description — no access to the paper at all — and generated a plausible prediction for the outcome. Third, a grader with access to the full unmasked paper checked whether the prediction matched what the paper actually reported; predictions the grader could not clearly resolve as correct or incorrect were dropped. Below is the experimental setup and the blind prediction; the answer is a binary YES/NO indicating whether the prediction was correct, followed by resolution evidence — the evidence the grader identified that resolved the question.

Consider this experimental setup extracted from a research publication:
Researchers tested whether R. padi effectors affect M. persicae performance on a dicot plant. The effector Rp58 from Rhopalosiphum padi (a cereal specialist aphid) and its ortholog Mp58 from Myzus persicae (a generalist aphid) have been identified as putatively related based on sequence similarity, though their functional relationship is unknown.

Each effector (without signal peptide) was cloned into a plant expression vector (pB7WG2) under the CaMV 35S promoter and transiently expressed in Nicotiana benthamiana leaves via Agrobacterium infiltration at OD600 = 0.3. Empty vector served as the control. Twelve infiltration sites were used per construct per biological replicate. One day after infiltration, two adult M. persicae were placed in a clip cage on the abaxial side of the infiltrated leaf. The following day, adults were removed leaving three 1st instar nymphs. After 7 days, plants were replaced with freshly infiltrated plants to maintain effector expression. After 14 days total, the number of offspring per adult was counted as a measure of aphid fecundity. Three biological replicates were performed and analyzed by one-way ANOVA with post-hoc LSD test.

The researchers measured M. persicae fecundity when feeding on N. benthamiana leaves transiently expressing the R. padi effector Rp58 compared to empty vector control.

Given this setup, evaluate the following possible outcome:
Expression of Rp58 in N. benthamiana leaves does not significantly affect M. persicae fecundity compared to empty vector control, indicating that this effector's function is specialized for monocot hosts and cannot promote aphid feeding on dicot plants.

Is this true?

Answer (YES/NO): NO